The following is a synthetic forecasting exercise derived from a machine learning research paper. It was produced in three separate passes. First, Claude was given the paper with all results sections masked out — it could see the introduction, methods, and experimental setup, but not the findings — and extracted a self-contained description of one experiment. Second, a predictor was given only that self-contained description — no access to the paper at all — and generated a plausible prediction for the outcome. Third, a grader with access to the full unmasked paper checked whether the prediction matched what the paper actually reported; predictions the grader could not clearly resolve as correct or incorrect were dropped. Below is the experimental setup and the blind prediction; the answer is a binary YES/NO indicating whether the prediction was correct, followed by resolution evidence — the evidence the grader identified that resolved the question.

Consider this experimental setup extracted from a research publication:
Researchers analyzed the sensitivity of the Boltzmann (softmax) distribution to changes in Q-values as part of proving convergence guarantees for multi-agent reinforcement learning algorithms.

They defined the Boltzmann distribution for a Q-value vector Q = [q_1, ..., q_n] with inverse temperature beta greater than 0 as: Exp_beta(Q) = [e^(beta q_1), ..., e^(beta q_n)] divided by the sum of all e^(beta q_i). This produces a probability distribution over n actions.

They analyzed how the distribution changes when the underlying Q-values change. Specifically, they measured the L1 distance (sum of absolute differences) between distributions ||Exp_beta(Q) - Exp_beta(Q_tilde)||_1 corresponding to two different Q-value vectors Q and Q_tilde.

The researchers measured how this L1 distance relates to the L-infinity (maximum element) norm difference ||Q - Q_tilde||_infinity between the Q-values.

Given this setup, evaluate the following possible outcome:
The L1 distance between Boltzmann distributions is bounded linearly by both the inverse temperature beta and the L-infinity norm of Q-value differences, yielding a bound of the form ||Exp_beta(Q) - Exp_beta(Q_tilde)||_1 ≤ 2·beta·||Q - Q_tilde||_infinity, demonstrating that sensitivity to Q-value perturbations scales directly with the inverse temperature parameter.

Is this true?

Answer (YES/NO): NO